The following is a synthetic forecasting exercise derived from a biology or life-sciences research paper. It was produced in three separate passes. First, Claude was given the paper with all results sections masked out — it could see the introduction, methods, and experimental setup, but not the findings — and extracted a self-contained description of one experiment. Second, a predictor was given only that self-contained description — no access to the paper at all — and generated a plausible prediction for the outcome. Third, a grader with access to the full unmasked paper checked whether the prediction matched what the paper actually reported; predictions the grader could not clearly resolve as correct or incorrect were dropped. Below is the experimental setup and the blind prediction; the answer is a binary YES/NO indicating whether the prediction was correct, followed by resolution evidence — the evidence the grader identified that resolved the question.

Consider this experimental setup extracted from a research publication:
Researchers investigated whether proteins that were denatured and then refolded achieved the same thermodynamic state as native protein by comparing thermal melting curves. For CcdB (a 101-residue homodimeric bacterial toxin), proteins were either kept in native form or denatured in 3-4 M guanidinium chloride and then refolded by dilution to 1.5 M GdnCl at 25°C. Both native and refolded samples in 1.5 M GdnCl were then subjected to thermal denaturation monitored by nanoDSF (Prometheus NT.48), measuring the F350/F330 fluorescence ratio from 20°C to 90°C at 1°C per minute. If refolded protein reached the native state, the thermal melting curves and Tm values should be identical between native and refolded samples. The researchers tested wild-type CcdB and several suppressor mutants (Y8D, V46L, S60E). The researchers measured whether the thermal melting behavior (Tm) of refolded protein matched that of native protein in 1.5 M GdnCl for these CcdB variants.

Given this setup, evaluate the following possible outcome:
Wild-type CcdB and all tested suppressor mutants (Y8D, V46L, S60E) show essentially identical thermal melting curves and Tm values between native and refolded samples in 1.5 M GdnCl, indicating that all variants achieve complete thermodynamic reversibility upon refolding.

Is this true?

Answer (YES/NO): NO